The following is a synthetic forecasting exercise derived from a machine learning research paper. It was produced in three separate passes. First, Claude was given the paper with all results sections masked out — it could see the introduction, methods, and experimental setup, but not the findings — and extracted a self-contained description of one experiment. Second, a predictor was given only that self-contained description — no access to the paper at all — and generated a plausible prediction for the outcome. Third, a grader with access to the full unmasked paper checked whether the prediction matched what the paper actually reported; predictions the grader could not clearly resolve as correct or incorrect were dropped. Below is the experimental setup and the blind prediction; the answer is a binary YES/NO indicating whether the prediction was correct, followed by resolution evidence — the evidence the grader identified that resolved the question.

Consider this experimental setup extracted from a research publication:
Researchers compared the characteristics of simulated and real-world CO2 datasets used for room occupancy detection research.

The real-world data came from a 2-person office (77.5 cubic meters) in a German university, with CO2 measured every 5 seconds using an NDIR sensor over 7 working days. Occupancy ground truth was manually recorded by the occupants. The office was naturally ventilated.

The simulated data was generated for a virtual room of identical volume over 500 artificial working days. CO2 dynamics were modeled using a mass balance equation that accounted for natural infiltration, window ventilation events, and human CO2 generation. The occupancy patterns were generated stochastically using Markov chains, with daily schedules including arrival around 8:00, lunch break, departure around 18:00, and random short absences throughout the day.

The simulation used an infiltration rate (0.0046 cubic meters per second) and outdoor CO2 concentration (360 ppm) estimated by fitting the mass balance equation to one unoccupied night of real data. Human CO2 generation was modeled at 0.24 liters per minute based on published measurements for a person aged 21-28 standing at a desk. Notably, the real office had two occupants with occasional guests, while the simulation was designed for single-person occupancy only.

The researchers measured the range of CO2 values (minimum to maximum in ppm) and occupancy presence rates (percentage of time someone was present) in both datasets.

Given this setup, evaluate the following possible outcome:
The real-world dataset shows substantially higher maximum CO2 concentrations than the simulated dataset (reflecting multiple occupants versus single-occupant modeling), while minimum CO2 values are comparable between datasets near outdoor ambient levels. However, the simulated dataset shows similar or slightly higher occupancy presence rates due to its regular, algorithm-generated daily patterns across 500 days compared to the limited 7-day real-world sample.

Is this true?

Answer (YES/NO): NO